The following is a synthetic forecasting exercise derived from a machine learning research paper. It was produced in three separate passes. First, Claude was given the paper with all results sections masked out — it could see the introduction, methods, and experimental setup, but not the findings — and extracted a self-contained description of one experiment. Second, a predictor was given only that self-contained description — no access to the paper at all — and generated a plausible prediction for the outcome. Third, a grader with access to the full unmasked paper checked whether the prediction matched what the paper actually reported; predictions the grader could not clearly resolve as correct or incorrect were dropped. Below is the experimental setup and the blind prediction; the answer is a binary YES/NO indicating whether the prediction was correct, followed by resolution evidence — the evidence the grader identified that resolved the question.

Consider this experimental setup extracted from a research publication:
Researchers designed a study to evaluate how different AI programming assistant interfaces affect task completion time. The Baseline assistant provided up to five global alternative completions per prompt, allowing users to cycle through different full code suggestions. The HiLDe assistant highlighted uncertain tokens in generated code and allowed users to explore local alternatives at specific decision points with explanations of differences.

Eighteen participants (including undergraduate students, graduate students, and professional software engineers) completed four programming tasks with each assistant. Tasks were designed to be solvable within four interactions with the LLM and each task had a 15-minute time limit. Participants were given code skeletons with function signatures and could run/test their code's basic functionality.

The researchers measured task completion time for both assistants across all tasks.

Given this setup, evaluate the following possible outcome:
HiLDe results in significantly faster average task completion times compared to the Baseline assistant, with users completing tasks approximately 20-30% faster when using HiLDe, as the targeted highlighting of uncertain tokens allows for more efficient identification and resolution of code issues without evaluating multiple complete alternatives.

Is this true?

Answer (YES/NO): NO